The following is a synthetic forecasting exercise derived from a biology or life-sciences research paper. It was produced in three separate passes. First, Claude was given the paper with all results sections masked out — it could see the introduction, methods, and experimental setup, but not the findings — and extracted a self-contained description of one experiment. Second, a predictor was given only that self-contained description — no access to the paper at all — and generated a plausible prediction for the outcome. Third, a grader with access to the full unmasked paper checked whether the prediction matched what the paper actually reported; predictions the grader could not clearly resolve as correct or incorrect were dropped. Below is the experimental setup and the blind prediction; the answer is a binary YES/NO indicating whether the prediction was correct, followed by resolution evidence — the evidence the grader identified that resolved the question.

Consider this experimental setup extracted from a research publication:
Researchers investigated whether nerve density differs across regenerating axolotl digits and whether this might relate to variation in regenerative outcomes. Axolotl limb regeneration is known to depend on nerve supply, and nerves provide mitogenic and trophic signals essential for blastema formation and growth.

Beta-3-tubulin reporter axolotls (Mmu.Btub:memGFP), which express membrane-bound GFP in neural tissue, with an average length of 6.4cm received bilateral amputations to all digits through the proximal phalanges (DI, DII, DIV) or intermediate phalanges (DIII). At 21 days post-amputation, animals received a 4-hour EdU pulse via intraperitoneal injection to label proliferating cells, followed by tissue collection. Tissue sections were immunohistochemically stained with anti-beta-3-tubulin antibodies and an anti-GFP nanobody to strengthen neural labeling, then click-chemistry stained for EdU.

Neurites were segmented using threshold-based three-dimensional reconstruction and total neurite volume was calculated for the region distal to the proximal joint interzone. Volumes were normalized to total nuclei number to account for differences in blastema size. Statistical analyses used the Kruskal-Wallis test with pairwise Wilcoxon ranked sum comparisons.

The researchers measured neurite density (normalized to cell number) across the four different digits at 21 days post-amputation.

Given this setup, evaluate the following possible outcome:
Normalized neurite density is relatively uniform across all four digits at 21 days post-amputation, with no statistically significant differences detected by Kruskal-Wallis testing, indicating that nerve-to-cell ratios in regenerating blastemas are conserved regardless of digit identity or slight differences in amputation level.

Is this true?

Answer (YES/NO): YES